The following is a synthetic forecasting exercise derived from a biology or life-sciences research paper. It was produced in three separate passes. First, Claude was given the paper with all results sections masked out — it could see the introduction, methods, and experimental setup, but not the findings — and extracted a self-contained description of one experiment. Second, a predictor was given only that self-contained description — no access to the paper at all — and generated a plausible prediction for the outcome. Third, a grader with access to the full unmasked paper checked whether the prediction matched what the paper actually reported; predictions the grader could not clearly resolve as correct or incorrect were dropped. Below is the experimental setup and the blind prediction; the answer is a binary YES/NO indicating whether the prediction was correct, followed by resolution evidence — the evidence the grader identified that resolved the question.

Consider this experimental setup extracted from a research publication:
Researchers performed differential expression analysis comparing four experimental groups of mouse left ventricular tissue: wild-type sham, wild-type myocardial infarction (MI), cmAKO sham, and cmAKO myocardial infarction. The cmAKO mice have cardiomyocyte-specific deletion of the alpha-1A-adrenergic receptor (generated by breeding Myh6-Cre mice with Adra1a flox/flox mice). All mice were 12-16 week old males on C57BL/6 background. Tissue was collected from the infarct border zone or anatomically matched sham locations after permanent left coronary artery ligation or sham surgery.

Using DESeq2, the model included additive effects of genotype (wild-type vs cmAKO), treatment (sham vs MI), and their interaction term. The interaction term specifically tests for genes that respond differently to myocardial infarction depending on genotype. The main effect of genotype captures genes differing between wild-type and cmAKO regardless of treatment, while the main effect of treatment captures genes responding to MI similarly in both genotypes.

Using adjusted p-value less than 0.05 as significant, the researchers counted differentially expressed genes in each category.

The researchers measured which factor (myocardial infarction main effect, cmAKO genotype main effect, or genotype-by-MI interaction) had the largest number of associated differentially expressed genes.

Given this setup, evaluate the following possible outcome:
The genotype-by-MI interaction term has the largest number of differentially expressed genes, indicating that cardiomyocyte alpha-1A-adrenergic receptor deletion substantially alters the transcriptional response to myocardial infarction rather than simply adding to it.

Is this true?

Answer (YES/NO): NO